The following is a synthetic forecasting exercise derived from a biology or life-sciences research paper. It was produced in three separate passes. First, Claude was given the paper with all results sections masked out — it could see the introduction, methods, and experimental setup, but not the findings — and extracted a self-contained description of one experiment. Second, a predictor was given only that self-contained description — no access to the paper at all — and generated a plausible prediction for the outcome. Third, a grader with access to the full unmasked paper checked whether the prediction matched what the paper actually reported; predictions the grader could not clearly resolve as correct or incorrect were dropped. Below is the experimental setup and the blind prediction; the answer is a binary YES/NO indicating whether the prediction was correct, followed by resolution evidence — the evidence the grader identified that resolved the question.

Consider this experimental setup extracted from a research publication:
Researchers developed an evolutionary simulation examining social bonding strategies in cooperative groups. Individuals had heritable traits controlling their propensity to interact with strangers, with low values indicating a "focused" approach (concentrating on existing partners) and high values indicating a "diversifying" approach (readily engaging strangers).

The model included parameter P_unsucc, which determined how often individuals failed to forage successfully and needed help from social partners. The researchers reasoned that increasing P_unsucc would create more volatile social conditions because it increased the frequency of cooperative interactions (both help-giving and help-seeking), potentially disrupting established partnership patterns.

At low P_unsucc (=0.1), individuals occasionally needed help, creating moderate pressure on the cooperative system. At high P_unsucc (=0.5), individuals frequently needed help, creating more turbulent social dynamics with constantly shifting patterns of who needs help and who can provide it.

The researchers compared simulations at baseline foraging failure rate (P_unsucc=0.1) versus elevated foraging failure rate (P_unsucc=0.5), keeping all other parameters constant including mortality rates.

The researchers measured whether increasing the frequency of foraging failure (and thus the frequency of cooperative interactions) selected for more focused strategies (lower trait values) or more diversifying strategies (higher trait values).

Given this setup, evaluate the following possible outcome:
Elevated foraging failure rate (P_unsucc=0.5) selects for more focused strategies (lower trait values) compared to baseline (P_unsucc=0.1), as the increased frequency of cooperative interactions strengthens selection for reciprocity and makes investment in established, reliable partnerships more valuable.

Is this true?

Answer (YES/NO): YES